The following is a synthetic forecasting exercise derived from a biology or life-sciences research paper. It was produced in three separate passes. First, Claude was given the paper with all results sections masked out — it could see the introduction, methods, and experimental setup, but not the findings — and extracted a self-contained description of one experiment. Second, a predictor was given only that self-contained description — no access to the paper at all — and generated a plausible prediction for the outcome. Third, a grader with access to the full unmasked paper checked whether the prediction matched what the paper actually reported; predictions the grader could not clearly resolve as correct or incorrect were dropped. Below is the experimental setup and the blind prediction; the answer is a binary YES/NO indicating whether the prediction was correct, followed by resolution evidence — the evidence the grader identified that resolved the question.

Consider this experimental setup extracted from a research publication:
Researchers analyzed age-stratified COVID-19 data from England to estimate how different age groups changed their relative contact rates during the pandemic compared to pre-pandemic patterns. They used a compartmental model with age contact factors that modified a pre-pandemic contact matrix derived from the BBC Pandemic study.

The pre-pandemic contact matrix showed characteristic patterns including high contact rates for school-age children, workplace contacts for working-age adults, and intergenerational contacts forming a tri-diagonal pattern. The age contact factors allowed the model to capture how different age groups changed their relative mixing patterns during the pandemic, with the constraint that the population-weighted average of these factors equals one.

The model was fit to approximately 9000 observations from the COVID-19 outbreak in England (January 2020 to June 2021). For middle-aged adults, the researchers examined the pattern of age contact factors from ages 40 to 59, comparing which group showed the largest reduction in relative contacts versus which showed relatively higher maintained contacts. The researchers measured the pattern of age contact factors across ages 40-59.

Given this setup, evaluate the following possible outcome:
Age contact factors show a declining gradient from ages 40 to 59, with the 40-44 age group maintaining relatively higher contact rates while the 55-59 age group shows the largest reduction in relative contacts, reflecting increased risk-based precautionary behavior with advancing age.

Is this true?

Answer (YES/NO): NO